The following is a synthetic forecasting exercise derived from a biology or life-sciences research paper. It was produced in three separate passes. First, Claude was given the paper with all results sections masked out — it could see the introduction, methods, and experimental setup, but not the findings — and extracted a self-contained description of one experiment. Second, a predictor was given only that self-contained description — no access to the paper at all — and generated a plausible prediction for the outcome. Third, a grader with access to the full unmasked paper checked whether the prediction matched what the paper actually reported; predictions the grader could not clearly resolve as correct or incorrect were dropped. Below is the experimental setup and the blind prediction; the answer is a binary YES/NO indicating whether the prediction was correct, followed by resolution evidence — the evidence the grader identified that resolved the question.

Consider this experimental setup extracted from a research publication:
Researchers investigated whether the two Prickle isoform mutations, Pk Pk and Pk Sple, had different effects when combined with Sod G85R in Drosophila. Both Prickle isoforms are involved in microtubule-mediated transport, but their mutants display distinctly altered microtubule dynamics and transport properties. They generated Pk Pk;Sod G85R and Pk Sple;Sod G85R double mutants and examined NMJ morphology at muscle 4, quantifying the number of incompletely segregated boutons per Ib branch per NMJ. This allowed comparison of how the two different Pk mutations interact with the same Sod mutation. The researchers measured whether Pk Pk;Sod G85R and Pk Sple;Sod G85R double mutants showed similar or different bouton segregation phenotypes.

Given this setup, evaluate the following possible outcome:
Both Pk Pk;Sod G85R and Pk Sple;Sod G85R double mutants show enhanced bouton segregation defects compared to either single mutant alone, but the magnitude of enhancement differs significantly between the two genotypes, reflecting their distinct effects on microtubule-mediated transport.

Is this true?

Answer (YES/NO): NO